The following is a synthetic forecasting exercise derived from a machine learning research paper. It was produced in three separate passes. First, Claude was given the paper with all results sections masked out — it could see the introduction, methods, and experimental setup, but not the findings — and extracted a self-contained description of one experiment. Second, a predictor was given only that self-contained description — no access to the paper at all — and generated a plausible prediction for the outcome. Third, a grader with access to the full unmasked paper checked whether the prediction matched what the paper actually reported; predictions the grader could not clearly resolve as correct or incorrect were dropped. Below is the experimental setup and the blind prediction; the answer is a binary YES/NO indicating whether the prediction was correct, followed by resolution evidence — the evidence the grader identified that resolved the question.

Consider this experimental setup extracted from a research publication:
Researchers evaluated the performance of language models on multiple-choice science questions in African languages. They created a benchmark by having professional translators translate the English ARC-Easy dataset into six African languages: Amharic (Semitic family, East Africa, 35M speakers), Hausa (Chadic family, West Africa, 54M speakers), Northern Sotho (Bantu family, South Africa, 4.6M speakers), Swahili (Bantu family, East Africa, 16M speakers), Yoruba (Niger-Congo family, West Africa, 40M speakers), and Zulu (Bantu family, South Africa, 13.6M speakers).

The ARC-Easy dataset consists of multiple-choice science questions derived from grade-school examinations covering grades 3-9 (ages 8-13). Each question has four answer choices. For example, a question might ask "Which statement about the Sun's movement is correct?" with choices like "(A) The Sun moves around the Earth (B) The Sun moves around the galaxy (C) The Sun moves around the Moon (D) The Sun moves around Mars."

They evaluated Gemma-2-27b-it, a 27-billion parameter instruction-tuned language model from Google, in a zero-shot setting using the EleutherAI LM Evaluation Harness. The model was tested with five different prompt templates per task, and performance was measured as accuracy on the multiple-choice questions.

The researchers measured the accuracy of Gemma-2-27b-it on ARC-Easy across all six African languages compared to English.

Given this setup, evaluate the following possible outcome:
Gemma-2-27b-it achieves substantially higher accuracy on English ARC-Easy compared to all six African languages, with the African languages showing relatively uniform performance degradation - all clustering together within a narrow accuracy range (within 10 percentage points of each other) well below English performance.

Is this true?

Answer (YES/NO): NO